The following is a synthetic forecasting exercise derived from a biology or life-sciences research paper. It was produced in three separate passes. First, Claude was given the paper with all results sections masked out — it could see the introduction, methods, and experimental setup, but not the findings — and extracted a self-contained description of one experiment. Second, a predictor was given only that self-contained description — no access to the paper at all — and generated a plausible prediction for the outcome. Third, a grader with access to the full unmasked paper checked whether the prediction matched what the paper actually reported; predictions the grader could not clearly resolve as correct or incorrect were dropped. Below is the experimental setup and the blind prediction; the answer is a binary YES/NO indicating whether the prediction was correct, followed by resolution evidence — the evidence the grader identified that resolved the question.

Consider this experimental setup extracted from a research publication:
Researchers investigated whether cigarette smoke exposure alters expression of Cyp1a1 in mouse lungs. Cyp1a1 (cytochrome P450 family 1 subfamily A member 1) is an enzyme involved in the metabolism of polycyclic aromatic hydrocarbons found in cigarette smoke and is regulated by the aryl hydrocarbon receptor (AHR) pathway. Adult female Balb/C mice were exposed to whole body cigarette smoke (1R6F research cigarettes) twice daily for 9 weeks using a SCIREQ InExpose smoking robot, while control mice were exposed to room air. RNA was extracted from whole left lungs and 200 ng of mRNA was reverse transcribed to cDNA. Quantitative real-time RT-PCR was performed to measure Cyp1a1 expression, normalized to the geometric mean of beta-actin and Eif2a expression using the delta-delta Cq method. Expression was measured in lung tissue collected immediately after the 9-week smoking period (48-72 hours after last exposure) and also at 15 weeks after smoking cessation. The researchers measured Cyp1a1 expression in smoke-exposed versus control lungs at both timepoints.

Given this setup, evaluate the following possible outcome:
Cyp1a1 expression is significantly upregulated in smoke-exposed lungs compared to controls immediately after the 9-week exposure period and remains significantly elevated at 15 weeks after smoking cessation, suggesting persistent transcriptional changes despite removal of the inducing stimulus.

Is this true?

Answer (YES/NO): NO